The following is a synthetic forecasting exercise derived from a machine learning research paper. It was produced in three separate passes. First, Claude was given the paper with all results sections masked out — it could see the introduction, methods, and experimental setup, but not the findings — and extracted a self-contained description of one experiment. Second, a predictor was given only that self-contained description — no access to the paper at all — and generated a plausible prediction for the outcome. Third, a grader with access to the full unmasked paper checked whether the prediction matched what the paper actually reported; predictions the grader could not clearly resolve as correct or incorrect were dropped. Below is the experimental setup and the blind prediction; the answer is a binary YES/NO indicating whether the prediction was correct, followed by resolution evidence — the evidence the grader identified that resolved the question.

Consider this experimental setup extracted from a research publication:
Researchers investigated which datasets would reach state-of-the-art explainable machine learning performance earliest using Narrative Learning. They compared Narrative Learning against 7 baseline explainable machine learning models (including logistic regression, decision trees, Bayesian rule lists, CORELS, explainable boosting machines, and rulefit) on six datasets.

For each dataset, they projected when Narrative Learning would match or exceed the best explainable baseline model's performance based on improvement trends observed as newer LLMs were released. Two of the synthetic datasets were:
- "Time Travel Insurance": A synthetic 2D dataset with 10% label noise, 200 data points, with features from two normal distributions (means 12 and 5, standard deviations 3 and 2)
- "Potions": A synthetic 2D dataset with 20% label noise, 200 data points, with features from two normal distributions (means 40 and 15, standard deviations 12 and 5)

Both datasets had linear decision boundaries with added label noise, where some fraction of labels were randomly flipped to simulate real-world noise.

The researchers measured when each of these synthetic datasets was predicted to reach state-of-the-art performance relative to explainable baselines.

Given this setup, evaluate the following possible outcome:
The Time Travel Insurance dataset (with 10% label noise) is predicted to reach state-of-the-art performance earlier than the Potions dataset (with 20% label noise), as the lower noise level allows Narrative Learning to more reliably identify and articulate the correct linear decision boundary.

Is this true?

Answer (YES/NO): YES